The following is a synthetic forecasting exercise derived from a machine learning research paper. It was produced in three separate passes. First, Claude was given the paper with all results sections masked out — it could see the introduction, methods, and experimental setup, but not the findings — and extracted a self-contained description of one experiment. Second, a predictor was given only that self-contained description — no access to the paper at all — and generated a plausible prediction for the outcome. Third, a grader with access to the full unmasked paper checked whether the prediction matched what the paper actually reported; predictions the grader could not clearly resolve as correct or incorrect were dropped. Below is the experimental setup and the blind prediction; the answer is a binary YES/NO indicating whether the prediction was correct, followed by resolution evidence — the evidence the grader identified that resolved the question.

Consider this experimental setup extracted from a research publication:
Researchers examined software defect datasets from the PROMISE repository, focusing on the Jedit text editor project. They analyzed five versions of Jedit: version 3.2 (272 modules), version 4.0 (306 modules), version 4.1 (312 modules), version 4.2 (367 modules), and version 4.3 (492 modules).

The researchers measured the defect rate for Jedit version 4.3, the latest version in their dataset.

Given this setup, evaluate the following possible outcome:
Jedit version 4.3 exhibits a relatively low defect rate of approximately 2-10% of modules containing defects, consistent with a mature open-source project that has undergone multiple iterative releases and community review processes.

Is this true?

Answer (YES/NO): YES